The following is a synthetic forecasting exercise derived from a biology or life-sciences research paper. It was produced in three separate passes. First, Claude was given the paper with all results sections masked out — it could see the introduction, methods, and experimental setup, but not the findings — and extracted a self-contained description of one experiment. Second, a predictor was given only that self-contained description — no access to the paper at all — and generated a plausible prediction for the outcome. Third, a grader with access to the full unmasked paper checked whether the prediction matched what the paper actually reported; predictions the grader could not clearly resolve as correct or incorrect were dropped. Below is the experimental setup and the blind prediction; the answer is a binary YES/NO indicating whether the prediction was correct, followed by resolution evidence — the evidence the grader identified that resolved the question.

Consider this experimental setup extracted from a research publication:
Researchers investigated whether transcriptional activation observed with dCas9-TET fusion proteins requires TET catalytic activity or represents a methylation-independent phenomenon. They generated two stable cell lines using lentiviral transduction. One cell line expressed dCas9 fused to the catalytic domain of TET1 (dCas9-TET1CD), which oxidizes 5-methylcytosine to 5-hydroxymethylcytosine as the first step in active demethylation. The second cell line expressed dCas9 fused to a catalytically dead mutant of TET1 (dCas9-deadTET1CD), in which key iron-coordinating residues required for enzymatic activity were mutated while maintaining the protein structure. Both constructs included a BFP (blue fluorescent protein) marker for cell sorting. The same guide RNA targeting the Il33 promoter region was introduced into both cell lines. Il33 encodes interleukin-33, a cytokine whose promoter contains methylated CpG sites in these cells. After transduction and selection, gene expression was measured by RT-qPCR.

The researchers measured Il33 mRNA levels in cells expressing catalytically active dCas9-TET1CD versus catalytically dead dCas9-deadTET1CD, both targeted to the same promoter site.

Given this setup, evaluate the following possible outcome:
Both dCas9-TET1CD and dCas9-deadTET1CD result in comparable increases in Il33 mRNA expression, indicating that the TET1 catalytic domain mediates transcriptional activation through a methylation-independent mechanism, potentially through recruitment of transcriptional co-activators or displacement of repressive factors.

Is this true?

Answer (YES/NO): YES